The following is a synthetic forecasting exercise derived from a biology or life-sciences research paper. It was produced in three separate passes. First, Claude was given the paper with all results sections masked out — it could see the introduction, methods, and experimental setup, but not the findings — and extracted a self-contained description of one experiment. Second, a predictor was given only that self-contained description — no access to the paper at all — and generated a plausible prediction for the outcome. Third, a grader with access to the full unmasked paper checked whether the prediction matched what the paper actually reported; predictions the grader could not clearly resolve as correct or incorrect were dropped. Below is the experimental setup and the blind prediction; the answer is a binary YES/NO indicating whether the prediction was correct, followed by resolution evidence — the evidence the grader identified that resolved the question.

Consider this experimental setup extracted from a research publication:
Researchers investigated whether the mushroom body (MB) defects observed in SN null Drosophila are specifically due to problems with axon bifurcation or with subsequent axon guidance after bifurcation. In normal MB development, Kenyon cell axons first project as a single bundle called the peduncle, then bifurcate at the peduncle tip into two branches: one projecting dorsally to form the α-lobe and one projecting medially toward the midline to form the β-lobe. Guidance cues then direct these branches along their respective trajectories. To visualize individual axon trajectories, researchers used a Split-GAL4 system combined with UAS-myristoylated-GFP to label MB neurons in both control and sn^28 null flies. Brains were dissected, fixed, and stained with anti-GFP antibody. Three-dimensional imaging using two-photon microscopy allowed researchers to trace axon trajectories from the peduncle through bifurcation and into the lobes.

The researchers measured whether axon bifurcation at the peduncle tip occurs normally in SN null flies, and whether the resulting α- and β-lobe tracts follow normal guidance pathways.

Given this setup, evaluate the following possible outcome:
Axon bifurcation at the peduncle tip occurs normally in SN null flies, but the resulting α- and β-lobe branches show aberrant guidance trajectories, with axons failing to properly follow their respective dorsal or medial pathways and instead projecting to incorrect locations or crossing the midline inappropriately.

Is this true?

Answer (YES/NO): YES